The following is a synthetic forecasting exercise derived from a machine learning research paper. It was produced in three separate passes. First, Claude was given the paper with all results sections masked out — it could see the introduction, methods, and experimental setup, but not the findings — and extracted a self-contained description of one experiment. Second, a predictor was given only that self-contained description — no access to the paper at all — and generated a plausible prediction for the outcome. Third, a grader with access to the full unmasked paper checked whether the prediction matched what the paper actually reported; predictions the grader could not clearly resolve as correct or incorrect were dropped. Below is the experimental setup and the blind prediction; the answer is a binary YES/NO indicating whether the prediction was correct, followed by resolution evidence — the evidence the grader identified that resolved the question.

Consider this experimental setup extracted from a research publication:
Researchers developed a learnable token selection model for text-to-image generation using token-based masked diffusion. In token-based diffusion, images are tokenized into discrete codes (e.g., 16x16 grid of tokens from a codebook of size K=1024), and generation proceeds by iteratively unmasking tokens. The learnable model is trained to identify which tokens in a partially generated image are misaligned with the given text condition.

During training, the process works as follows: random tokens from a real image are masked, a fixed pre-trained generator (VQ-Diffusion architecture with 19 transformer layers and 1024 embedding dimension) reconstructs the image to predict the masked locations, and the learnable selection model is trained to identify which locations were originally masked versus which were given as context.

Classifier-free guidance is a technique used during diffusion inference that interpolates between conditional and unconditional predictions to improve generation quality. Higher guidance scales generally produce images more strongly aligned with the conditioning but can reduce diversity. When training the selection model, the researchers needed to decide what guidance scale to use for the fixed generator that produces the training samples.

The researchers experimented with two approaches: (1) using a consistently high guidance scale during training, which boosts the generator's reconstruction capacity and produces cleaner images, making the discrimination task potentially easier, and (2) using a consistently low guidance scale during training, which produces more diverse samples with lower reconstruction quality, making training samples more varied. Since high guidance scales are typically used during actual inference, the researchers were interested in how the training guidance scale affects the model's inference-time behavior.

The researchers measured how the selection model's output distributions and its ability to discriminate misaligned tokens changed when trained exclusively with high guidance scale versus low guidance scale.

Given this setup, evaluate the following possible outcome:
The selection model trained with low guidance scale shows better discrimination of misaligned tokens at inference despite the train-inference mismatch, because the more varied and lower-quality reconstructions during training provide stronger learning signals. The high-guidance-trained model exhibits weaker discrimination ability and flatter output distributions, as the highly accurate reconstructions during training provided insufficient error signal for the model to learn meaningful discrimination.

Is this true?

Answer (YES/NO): NO